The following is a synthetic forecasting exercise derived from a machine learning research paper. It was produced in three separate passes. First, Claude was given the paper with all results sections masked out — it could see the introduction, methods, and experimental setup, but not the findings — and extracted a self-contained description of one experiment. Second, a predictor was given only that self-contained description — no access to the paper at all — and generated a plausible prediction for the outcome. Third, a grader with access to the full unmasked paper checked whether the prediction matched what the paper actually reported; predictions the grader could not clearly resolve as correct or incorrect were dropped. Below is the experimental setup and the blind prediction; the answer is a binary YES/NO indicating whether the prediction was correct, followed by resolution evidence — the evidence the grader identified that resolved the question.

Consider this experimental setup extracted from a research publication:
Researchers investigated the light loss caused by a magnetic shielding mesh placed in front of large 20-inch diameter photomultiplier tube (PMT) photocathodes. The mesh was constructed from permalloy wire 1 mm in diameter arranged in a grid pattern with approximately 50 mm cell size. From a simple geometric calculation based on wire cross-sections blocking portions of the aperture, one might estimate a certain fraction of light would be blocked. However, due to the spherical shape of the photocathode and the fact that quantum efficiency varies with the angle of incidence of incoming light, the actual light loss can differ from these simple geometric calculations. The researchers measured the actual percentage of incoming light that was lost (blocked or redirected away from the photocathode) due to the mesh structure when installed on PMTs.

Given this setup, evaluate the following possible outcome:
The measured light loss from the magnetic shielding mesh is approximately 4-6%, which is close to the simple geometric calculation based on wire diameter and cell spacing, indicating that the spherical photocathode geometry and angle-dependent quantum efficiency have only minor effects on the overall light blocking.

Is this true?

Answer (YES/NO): NO